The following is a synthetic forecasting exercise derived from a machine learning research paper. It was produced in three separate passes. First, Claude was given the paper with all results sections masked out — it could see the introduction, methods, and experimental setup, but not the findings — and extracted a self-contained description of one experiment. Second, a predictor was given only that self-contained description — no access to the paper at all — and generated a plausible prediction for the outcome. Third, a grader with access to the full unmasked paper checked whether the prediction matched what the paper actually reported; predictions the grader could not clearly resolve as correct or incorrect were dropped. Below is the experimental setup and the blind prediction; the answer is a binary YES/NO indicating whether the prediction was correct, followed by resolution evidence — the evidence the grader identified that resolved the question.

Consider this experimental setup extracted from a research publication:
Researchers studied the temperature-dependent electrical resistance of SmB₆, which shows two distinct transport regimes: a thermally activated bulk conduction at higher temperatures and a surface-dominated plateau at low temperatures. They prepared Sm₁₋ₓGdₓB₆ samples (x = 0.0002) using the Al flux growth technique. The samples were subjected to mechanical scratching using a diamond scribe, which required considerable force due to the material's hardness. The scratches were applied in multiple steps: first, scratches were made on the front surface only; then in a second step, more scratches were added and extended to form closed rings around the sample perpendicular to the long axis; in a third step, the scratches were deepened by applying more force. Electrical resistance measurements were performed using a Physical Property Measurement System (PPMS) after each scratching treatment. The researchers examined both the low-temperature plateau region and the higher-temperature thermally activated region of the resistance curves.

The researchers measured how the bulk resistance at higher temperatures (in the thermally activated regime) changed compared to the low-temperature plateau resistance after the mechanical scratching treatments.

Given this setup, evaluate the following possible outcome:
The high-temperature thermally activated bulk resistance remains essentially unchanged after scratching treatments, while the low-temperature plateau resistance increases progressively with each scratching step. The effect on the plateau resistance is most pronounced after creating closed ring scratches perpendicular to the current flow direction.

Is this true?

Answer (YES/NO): YES